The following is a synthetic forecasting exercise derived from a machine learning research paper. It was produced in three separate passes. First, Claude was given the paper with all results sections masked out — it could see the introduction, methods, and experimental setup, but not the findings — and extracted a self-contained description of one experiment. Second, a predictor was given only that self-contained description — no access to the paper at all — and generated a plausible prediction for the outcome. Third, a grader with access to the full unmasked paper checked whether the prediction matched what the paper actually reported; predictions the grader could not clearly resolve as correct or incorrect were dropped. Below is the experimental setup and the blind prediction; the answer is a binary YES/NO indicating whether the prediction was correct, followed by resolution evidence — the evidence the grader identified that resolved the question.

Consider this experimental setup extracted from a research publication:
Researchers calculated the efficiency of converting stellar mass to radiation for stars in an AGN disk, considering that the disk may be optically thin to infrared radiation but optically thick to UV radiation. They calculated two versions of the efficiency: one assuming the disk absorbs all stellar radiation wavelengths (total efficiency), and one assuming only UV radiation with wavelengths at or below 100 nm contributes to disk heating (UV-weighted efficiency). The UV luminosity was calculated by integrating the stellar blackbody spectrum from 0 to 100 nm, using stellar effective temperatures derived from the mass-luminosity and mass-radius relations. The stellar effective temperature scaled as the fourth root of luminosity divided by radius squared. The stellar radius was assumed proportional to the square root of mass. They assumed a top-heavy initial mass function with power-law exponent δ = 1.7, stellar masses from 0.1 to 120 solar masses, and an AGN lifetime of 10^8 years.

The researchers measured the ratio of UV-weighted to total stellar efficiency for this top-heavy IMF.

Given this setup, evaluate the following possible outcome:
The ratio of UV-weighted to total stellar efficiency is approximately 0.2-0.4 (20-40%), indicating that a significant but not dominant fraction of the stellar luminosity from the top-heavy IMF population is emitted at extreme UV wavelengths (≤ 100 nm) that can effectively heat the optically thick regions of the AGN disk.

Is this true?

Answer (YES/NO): YES